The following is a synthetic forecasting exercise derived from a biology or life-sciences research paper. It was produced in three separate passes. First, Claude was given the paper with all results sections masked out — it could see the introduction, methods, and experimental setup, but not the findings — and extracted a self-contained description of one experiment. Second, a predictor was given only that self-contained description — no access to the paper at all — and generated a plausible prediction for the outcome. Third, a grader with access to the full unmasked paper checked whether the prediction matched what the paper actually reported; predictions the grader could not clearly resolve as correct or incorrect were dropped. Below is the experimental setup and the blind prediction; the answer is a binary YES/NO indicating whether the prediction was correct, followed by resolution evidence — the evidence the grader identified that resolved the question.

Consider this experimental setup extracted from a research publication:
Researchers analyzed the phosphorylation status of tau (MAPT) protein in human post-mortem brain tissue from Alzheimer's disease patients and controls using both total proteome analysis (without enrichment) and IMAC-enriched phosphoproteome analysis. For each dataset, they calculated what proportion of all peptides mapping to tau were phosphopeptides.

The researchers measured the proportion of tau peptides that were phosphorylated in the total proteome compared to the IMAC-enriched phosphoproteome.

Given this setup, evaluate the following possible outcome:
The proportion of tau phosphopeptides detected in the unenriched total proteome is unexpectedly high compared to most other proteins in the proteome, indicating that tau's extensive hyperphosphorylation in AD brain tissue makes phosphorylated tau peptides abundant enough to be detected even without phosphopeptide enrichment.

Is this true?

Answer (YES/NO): YES